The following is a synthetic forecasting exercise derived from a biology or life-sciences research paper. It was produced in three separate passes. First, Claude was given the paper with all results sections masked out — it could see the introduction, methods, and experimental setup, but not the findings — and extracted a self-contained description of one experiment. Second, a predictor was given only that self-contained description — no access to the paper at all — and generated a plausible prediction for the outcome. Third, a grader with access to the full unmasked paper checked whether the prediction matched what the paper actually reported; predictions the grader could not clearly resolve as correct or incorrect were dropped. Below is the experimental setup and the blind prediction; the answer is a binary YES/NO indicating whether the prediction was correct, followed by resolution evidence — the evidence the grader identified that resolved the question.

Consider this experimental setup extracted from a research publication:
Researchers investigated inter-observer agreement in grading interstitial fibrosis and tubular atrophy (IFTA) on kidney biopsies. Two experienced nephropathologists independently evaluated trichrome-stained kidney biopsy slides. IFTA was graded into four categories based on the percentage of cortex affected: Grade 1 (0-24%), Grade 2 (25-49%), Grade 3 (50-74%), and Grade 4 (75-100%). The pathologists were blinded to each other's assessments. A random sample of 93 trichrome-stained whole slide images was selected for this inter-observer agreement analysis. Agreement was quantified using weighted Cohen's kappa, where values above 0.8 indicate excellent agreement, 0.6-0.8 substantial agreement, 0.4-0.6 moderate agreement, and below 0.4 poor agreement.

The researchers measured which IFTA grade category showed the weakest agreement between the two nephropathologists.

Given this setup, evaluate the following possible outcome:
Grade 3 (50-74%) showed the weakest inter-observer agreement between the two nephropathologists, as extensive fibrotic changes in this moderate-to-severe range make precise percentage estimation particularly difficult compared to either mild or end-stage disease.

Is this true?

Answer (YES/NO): YES